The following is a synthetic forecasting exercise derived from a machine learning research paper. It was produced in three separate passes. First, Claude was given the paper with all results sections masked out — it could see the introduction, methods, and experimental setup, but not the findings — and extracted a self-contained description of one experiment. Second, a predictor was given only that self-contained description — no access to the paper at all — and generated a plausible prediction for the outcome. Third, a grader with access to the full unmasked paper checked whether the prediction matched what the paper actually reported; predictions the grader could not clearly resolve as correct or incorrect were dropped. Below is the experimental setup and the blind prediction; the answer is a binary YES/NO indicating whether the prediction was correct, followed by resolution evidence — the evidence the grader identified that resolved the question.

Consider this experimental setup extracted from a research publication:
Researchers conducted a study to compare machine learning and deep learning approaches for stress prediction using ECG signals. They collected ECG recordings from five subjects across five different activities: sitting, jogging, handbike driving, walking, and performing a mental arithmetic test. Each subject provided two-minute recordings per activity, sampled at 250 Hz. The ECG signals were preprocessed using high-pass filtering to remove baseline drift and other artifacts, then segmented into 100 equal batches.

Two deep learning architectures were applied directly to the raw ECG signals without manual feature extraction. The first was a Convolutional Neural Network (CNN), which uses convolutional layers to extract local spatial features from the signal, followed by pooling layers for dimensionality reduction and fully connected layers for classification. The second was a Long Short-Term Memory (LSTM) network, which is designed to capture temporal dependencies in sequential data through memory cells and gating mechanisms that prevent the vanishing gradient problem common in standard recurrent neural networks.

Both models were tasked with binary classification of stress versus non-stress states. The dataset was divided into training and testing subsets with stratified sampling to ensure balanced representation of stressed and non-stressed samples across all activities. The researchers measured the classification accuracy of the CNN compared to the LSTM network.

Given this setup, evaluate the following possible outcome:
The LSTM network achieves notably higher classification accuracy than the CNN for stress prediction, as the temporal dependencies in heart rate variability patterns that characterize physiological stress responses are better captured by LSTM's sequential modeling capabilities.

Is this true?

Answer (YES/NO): YES